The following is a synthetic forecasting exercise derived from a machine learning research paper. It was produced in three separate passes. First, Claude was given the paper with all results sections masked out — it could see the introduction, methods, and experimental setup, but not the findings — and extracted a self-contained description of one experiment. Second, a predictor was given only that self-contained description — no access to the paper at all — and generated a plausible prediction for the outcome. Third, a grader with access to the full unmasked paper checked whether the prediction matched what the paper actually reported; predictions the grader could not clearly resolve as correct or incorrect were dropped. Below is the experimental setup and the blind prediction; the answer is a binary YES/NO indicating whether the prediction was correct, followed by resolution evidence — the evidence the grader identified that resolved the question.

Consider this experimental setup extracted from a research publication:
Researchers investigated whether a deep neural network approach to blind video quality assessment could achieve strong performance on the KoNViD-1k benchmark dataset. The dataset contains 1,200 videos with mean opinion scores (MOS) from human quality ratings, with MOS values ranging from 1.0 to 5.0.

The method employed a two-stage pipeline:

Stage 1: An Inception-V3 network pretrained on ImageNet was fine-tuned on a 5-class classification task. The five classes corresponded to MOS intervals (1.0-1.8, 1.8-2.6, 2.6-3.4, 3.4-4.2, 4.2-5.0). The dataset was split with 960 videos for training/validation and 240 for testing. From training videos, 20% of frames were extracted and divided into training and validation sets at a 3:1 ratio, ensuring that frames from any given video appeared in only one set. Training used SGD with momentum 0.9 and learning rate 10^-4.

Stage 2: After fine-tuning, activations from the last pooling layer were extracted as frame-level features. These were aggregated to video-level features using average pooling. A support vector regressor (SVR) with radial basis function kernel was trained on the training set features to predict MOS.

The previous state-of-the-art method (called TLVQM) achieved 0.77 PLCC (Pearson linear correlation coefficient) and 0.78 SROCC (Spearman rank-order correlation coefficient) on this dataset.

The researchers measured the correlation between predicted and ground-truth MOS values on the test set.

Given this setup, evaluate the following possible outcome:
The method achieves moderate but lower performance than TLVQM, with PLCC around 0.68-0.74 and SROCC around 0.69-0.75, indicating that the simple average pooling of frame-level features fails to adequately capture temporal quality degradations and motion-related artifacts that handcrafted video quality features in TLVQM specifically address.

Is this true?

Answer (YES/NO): YES